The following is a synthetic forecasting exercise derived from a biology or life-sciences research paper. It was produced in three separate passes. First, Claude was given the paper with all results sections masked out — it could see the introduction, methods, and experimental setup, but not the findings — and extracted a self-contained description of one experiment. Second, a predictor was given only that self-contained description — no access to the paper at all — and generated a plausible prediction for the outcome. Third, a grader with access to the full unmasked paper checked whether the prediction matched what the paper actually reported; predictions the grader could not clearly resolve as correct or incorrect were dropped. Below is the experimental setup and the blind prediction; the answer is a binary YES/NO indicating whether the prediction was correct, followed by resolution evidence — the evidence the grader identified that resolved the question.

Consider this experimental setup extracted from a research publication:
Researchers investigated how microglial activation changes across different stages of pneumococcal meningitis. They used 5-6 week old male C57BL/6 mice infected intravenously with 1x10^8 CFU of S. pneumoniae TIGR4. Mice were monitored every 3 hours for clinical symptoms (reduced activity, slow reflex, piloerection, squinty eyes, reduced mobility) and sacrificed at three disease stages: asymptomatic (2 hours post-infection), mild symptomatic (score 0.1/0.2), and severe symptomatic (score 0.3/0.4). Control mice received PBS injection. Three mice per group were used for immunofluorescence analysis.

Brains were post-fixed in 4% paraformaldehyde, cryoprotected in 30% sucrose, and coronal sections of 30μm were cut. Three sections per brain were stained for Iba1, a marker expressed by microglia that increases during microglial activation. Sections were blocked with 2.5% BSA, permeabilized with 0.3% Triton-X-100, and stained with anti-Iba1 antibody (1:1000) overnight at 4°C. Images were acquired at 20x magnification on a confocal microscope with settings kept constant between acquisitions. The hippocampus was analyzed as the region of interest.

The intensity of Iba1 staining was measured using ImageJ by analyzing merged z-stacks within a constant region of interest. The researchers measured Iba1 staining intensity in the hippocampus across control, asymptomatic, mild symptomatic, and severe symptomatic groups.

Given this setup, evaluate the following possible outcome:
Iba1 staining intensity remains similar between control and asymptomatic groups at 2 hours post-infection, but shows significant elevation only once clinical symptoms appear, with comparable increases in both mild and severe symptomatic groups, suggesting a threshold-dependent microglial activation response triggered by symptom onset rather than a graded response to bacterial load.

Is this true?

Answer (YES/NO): NO